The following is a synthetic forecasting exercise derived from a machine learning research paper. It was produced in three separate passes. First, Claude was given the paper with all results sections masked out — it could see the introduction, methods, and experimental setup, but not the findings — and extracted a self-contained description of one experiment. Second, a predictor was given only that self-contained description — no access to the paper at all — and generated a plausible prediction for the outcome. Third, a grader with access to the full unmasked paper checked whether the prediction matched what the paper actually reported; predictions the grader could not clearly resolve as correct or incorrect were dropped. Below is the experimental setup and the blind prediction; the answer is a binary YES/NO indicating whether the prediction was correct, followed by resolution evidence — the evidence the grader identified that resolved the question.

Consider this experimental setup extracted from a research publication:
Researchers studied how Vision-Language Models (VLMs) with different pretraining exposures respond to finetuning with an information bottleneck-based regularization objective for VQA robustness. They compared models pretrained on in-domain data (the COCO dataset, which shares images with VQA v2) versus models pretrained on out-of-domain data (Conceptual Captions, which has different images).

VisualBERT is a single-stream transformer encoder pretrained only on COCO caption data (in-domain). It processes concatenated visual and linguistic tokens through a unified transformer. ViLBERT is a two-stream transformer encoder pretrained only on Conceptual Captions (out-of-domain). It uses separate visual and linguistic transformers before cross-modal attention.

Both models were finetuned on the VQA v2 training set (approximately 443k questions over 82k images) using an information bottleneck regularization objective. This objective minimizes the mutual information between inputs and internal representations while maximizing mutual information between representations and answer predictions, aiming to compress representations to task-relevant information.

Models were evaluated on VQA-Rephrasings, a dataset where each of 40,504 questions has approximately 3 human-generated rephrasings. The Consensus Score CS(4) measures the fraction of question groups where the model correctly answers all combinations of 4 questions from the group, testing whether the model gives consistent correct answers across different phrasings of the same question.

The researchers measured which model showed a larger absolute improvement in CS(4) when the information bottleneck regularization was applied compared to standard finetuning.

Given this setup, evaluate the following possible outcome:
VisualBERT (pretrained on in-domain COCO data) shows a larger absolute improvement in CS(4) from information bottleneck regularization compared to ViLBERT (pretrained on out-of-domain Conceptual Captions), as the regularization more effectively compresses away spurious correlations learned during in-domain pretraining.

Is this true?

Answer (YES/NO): NO